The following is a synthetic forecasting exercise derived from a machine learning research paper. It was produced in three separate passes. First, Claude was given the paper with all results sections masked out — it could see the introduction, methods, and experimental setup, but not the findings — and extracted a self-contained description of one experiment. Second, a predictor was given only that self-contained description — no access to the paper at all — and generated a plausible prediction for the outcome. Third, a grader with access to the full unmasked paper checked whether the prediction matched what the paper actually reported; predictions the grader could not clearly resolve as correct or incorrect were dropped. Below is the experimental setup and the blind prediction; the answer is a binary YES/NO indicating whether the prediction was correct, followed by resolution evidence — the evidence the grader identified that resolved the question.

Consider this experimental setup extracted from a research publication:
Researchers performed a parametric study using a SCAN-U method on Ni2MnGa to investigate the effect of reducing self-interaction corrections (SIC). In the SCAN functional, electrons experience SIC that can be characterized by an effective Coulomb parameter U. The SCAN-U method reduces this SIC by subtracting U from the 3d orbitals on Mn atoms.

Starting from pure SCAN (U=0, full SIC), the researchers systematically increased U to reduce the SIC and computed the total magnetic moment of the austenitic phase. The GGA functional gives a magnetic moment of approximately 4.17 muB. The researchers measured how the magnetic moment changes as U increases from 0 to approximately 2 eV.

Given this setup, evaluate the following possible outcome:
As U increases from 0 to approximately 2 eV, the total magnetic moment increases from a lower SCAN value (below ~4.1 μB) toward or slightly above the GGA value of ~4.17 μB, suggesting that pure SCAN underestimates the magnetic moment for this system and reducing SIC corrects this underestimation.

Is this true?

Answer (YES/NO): NO